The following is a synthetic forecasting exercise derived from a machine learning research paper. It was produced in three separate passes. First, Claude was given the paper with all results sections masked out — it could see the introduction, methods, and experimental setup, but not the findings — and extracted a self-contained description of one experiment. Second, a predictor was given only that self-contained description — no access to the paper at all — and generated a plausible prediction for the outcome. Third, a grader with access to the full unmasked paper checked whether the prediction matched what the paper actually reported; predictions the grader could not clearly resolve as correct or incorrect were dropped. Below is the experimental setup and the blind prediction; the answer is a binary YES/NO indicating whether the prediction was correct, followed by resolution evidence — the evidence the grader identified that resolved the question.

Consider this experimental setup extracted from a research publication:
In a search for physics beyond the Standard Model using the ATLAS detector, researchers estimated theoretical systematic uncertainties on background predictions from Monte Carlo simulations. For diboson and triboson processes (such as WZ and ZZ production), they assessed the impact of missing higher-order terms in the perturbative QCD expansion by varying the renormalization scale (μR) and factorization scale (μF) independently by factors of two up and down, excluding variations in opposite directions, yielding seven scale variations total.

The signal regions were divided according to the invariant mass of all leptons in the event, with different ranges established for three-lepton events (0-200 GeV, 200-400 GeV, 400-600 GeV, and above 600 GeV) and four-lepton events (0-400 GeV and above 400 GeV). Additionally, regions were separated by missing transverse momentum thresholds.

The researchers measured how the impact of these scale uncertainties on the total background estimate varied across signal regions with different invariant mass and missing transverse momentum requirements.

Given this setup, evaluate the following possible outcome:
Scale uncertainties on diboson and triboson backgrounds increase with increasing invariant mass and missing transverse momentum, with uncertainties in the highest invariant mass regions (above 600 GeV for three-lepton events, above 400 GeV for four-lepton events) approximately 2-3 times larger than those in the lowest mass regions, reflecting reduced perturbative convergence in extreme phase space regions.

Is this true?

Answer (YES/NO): YES